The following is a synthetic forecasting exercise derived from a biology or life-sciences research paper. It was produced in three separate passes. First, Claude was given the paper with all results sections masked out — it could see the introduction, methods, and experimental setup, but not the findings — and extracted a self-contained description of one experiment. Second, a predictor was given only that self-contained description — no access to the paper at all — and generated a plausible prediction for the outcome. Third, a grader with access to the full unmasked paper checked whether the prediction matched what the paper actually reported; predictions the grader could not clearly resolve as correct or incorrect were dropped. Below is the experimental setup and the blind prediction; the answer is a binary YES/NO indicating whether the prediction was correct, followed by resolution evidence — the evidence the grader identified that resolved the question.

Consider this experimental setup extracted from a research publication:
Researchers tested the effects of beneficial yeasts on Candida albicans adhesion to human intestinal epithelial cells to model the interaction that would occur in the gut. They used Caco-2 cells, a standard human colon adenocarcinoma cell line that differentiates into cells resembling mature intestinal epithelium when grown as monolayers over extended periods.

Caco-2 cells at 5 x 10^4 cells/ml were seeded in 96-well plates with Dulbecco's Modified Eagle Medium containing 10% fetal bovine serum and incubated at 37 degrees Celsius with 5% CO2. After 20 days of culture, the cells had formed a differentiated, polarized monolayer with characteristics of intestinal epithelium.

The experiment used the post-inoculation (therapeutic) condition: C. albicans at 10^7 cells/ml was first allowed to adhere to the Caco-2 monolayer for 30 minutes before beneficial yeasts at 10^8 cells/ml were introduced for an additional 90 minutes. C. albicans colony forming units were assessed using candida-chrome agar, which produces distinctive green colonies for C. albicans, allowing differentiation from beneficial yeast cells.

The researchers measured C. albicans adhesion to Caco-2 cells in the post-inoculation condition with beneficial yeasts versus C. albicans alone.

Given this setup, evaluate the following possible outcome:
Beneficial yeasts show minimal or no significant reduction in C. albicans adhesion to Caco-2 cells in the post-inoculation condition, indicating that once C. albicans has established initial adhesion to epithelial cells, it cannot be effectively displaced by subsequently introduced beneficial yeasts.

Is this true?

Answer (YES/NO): NO